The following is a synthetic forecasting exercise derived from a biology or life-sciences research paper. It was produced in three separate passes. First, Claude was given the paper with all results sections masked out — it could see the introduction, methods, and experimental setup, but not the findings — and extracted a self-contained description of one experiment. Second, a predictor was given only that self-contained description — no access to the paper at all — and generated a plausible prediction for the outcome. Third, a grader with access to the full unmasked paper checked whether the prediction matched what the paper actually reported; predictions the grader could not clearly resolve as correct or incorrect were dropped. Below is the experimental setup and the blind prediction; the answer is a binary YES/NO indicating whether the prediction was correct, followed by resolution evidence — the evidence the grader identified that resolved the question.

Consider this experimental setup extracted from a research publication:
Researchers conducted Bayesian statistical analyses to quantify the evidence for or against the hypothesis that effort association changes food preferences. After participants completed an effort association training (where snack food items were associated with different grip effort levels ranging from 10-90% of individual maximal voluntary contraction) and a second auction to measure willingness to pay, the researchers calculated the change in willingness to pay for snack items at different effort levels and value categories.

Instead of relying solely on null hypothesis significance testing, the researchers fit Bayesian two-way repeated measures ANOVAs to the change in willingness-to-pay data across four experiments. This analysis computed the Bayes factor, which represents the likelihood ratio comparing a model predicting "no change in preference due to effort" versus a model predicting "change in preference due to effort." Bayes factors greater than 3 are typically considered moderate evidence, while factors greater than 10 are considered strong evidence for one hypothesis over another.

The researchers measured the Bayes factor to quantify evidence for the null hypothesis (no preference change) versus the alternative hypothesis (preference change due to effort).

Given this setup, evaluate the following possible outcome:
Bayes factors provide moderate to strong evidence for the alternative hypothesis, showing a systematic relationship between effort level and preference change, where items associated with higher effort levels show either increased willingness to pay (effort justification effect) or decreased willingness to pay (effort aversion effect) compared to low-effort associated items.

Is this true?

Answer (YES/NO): NO